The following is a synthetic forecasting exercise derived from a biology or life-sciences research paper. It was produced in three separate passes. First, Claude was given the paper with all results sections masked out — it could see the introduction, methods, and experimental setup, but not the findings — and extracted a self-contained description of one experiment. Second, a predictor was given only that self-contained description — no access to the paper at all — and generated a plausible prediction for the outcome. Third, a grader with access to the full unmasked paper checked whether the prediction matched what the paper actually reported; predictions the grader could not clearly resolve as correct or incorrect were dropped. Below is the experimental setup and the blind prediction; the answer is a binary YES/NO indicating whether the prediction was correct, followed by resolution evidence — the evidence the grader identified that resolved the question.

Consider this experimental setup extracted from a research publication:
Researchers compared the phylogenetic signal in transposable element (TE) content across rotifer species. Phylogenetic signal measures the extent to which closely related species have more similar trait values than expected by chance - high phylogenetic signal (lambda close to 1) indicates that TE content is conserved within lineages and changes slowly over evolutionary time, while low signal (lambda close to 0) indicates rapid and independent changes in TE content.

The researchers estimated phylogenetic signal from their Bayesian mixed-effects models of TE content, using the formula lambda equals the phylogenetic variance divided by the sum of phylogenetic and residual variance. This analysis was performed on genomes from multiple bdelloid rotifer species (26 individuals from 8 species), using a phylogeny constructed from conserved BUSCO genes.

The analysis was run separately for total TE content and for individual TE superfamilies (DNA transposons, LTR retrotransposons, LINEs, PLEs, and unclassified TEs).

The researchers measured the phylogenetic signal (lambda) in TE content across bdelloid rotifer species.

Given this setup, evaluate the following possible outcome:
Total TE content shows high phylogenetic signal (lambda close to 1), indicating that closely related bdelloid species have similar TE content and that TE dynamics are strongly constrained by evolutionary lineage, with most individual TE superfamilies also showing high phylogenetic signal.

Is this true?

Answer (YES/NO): YES